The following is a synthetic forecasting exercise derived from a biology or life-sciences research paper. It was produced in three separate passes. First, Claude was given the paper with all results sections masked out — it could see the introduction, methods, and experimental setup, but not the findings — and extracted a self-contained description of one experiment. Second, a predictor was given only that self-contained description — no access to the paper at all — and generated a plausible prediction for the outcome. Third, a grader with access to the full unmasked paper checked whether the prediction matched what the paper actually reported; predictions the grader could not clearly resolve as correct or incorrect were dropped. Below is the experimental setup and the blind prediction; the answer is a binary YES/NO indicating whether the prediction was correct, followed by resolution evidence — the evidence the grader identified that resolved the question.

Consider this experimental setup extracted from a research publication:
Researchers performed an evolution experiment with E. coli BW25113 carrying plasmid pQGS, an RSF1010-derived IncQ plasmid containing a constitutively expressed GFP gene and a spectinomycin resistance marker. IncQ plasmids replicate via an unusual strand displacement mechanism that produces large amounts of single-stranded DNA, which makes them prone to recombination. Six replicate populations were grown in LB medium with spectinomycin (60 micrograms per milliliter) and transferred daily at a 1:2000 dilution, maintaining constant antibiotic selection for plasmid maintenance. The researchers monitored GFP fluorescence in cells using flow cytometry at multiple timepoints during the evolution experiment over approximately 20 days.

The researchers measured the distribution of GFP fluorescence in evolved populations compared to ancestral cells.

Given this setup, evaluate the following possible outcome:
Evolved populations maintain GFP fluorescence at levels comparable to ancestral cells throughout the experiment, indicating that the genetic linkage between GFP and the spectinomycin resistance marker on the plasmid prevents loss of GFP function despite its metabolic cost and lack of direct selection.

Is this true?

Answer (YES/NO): NO